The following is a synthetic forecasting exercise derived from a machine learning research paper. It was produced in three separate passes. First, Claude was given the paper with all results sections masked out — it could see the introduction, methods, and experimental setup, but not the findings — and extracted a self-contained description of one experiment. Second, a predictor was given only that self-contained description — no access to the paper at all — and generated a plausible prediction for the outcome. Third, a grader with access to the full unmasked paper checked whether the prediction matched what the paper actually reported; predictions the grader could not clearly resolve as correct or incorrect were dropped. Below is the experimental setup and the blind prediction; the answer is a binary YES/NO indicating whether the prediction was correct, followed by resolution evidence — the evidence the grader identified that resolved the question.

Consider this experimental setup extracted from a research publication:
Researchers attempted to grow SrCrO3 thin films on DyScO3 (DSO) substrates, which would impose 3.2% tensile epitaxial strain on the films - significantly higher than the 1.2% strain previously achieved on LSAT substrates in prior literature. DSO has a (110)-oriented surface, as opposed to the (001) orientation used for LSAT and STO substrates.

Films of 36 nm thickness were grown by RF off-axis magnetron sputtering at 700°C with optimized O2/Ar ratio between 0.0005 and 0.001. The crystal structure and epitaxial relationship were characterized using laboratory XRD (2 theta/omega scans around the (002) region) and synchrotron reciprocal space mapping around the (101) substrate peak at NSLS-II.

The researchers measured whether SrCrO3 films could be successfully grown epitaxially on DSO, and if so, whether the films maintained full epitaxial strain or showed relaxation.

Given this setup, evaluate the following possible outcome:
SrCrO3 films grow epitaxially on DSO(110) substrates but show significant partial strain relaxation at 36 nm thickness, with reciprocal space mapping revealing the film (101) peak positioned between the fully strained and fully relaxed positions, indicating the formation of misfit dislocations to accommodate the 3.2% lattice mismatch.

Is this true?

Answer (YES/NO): YES